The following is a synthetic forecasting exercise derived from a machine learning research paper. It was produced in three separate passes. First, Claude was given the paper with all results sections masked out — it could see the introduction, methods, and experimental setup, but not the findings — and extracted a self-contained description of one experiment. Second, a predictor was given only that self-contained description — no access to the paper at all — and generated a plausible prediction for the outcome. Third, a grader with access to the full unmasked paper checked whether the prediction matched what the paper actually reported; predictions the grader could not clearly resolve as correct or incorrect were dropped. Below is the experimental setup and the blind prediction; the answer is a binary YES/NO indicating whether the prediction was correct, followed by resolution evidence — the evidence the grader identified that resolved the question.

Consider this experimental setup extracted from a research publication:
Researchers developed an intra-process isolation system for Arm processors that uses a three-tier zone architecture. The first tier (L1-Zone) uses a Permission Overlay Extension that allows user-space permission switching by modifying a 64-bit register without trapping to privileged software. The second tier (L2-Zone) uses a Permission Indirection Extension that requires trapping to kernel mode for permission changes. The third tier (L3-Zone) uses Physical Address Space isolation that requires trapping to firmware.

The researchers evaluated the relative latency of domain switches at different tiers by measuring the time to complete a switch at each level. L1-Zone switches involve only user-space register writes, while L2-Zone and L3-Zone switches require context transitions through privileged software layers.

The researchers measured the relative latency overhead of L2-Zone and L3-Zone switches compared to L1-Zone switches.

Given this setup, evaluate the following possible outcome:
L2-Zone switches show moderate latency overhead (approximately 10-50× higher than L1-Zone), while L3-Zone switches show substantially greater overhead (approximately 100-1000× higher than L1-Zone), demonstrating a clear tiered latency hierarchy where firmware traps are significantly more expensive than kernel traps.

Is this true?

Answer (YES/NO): NO